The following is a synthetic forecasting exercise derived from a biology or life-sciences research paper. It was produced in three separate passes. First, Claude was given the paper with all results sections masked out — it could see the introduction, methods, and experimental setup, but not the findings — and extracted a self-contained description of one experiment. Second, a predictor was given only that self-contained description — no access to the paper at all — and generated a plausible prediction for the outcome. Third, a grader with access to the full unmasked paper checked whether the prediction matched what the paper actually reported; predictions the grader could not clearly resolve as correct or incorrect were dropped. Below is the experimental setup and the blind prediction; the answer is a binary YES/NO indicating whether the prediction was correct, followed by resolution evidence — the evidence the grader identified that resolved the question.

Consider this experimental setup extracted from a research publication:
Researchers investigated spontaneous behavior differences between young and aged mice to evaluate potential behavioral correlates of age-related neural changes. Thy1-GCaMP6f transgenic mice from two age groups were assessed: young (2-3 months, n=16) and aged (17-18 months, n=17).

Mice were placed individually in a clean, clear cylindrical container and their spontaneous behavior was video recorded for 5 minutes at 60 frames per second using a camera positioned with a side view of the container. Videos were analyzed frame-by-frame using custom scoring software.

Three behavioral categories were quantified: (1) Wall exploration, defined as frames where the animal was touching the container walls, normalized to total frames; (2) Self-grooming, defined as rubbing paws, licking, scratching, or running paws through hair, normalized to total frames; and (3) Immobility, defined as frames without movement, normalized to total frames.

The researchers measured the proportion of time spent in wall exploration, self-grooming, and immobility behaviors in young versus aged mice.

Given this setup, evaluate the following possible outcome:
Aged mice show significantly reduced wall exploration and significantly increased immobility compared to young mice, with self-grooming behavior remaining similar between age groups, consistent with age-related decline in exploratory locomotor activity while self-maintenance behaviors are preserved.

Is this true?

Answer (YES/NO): YES